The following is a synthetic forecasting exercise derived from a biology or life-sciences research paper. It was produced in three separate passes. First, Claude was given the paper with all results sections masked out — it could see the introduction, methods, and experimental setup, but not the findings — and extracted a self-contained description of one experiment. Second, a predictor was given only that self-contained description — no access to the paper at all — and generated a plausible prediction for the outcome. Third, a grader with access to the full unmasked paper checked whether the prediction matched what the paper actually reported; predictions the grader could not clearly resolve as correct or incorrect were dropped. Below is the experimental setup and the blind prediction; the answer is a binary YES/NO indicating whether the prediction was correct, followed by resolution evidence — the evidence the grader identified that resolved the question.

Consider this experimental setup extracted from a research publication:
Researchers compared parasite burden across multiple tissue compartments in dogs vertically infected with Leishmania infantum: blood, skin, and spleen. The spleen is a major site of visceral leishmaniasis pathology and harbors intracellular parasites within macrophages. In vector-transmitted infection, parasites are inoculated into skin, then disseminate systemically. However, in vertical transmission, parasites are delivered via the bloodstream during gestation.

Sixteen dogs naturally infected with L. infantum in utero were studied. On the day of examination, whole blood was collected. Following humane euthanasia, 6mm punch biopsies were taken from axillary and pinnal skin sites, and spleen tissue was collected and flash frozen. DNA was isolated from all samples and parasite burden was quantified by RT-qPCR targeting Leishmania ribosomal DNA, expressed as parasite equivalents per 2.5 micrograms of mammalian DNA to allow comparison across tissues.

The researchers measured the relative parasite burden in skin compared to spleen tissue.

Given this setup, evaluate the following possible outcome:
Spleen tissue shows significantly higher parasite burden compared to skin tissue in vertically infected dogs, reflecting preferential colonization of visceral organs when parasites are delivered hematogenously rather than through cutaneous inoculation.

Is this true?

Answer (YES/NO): NO